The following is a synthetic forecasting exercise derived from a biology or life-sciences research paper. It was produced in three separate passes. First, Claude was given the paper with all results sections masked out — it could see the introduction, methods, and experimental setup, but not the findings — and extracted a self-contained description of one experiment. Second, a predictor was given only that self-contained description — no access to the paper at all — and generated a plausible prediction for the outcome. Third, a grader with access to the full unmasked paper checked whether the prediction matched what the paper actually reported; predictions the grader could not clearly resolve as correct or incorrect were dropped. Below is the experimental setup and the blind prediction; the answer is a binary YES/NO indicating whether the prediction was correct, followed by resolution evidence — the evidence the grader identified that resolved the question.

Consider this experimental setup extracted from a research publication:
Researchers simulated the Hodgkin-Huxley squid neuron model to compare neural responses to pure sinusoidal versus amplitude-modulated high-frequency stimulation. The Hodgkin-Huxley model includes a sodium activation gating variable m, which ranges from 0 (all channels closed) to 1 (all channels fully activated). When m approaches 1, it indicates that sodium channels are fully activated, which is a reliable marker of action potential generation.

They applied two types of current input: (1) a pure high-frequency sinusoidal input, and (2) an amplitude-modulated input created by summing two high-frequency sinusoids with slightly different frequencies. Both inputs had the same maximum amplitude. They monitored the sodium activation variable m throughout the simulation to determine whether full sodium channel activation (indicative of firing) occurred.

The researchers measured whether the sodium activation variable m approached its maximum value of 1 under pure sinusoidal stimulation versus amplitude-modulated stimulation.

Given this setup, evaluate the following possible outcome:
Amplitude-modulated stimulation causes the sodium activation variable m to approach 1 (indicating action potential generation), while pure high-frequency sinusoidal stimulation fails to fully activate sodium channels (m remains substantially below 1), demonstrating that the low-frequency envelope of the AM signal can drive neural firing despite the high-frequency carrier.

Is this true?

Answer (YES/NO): YES